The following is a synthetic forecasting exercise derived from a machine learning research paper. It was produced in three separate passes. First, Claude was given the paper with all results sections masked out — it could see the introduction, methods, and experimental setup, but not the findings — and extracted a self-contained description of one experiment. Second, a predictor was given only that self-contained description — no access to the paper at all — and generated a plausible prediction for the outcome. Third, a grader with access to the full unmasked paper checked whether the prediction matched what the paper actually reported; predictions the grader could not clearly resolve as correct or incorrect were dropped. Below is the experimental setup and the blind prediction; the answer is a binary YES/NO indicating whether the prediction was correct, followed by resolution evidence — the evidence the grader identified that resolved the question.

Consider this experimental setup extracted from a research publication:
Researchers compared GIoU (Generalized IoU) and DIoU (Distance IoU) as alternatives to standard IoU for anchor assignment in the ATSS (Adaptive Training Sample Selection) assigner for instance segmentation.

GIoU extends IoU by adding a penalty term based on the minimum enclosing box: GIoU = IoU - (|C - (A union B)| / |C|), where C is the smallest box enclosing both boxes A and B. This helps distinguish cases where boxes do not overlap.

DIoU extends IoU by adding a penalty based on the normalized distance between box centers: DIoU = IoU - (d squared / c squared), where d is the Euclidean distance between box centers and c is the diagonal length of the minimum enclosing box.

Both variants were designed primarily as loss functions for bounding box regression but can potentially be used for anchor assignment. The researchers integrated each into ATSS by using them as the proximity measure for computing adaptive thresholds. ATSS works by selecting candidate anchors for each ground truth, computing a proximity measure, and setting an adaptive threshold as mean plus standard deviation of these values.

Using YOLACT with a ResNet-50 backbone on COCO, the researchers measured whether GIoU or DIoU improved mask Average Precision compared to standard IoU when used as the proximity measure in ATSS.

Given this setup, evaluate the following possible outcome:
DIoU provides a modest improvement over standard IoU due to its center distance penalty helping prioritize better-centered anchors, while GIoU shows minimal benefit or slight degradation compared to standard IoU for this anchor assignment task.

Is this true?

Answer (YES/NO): NO